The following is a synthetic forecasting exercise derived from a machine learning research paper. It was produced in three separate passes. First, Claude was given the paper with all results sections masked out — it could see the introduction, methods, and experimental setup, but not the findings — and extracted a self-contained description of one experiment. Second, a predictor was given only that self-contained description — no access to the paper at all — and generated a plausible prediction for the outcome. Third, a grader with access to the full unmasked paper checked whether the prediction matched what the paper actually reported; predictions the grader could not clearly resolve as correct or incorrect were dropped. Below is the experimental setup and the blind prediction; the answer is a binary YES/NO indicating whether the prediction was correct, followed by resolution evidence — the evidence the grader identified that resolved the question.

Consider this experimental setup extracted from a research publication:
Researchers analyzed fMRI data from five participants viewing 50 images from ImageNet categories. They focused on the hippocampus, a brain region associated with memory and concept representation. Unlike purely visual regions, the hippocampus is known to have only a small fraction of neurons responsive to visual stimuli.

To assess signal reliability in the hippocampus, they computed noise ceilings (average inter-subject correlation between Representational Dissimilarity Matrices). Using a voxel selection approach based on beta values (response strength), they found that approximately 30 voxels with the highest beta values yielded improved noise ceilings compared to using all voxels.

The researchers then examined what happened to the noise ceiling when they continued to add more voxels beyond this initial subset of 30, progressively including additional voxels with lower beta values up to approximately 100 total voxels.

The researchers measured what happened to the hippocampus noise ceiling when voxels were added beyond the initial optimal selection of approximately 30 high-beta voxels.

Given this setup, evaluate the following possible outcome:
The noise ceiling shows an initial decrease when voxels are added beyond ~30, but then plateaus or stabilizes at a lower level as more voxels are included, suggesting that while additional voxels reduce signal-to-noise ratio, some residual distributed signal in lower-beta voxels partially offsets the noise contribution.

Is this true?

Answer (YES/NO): NO